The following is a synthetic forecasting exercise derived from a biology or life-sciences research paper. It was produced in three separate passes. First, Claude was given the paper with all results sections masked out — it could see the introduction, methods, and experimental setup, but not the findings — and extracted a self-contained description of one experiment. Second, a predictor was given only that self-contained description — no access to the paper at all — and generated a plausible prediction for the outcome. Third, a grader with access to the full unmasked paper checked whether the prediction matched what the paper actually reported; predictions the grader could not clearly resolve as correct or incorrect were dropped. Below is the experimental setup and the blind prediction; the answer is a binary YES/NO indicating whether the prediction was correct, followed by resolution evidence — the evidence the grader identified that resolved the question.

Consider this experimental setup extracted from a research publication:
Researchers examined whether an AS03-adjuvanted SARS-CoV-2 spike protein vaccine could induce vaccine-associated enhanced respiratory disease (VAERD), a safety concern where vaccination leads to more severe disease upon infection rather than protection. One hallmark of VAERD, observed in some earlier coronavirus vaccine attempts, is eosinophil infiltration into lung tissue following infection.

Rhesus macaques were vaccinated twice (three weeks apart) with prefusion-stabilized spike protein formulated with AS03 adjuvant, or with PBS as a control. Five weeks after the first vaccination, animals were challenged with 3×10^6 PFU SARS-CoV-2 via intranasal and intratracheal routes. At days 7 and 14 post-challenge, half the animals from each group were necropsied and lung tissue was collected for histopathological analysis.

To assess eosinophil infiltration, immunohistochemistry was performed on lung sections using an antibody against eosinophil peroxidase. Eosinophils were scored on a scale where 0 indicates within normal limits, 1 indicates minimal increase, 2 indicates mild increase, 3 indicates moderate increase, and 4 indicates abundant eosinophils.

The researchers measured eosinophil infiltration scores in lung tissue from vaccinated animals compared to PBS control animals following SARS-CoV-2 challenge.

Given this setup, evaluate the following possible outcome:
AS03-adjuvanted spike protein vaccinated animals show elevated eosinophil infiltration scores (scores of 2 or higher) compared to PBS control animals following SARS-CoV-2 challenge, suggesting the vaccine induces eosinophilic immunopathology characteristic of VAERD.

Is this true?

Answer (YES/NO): NO